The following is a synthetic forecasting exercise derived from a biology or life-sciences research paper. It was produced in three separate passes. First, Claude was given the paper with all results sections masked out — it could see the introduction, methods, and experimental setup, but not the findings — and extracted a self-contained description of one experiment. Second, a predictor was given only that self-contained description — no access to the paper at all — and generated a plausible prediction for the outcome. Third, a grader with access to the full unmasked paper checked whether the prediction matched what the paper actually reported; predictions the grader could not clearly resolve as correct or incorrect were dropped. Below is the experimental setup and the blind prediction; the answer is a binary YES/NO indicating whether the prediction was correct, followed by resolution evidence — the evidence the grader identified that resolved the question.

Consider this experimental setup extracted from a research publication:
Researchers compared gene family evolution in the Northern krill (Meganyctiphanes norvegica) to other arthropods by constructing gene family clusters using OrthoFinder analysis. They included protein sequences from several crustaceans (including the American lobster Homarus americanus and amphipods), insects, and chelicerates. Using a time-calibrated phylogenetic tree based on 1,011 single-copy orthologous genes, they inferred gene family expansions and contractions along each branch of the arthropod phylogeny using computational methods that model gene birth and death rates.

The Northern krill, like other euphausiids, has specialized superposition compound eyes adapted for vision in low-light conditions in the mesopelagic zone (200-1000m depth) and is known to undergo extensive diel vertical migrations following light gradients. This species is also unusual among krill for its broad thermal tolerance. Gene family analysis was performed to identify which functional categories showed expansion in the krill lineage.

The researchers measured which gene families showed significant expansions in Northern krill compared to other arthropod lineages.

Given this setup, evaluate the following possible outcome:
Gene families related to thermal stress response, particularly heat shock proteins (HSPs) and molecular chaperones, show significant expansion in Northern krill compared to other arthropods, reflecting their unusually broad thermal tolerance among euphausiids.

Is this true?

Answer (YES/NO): NO